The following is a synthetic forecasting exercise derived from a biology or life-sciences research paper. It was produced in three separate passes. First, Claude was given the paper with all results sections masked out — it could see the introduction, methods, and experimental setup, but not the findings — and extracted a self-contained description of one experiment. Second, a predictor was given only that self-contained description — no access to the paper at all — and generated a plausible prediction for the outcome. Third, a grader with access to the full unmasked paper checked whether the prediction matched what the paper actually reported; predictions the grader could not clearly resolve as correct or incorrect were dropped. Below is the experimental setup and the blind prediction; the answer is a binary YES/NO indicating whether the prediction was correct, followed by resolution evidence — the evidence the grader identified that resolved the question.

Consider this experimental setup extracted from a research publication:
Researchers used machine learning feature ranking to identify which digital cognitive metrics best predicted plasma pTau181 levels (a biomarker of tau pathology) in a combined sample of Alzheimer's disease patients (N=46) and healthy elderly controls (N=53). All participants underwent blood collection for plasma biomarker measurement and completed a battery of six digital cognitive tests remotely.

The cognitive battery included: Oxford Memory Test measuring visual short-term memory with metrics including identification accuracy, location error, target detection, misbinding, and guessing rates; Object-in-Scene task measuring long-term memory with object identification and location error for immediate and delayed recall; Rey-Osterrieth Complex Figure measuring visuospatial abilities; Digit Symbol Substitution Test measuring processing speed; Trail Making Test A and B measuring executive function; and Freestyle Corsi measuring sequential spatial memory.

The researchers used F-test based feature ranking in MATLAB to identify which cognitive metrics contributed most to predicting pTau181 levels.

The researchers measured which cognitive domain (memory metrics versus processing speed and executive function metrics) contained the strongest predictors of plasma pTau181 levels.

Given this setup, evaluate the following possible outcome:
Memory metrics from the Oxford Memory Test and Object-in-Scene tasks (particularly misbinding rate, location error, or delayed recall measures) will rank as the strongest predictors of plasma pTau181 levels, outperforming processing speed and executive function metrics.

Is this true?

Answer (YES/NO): NO